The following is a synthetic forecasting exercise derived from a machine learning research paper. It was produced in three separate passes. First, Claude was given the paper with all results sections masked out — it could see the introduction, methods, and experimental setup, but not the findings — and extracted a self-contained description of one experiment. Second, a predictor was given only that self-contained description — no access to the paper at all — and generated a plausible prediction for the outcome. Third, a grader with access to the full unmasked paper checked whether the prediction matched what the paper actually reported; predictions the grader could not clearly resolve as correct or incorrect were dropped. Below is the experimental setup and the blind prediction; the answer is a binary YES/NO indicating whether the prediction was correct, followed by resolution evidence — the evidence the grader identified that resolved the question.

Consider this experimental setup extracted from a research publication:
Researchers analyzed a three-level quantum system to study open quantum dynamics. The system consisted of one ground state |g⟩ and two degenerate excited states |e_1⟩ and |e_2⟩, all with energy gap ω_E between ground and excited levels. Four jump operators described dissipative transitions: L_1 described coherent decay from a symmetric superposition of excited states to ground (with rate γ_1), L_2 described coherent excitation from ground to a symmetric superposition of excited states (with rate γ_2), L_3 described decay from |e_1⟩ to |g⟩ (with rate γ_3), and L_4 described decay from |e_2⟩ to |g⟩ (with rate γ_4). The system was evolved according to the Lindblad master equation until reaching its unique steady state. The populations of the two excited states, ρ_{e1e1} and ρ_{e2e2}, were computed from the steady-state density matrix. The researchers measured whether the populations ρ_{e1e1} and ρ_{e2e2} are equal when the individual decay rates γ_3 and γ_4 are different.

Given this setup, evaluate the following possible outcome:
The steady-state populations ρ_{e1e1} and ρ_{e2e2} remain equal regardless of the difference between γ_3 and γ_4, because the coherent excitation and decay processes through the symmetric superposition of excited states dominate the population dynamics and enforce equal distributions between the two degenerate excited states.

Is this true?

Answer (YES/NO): NO